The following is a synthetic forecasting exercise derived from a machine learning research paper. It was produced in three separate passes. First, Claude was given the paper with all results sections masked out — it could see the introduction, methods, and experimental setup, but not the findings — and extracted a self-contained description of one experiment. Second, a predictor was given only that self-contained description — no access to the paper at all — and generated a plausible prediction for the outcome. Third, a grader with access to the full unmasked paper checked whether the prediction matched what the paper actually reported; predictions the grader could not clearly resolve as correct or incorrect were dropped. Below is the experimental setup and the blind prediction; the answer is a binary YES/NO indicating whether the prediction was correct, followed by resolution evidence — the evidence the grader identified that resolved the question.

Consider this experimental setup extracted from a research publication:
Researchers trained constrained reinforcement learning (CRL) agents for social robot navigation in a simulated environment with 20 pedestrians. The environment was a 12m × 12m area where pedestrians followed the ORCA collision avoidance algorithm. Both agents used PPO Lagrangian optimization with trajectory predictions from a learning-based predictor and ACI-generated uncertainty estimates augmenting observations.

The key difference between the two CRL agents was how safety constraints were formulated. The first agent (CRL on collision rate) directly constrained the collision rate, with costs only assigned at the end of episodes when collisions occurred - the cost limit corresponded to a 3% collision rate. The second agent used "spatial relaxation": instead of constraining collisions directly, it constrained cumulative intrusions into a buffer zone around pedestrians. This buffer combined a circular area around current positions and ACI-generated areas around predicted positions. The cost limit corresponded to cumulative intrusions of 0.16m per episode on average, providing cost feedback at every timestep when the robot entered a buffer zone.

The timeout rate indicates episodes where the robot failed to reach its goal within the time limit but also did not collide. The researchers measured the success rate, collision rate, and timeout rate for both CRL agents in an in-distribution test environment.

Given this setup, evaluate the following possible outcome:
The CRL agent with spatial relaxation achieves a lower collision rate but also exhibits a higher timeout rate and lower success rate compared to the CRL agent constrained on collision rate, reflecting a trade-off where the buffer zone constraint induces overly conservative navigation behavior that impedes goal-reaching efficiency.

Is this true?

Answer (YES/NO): NO